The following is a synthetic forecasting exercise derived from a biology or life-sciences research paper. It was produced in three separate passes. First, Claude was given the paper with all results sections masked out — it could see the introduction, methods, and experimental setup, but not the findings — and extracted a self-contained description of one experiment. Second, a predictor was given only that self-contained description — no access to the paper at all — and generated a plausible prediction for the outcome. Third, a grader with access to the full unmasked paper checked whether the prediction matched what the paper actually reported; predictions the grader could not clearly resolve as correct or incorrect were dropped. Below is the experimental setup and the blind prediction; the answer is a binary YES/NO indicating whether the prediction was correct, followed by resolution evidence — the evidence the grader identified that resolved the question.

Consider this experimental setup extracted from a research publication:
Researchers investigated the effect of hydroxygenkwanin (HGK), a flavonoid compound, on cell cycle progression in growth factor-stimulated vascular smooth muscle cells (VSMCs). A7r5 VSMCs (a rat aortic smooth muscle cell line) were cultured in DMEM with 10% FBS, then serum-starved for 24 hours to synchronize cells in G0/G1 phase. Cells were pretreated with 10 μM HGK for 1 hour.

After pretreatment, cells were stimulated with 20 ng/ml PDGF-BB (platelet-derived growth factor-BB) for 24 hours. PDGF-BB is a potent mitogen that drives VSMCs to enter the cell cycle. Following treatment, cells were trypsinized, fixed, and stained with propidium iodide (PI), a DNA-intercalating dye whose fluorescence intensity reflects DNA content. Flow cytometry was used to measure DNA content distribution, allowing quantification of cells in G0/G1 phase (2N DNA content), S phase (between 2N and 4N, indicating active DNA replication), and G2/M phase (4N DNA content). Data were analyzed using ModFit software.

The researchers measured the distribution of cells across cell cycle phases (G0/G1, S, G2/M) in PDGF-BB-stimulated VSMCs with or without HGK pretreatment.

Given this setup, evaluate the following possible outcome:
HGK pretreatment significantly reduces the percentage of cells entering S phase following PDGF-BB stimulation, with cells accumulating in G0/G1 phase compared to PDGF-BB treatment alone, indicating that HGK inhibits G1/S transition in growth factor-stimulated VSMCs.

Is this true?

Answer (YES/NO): YES